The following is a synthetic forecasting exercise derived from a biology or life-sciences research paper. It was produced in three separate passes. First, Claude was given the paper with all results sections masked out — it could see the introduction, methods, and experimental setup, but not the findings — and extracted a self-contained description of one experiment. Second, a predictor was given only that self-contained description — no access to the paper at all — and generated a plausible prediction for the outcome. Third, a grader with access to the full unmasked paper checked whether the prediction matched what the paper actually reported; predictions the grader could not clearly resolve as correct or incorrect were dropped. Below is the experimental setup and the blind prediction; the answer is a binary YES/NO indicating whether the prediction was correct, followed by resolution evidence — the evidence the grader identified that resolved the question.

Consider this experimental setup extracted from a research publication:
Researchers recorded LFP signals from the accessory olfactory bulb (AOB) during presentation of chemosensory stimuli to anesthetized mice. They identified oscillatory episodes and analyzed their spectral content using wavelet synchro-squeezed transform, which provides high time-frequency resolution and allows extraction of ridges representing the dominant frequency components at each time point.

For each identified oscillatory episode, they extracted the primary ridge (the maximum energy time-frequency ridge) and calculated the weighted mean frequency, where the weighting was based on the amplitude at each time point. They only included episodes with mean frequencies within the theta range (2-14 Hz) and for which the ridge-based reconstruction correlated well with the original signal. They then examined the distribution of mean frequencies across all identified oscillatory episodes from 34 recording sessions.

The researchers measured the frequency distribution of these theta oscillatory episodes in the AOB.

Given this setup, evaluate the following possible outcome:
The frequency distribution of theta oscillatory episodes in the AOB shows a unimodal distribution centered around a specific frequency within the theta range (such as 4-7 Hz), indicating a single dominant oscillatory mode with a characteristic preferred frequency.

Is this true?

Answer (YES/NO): YES